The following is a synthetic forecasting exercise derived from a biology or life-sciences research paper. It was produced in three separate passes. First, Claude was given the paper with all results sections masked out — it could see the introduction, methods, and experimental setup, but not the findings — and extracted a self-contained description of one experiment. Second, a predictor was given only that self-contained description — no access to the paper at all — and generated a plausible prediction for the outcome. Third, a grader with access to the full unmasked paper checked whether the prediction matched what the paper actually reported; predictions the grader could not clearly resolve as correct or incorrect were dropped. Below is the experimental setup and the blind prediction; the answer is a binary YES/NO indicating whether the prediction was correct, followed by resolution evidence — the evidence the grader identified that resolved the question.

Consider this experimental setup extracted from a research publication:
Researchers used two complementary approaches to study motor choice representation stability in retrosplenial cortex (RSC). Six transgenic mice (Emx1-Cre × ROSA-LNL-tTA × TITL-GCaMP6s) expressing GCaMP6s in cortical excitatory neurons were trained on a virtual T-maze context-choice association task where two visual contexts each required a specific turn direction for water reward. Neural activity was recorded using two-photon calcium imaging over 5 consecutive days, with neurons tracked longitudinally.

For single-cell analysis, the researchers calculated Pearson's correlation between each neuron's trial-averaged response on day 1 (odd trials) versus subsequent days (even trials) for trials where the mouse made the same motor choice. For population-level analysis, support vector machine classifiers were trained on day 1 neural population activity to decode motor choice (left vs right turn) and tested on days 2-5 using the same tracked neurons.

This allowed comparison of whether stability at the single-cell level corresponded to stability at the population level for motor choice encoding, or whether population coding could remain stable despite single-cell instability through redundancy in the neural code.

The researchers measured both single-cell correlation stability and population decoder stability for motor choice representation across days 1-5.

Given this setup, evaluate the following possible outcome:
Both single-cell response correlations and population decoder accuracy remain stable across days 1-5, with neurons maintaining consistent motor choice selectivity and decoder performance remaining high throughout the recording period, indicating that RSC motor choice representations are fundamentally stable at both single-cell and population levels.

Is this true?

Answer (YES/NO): NO